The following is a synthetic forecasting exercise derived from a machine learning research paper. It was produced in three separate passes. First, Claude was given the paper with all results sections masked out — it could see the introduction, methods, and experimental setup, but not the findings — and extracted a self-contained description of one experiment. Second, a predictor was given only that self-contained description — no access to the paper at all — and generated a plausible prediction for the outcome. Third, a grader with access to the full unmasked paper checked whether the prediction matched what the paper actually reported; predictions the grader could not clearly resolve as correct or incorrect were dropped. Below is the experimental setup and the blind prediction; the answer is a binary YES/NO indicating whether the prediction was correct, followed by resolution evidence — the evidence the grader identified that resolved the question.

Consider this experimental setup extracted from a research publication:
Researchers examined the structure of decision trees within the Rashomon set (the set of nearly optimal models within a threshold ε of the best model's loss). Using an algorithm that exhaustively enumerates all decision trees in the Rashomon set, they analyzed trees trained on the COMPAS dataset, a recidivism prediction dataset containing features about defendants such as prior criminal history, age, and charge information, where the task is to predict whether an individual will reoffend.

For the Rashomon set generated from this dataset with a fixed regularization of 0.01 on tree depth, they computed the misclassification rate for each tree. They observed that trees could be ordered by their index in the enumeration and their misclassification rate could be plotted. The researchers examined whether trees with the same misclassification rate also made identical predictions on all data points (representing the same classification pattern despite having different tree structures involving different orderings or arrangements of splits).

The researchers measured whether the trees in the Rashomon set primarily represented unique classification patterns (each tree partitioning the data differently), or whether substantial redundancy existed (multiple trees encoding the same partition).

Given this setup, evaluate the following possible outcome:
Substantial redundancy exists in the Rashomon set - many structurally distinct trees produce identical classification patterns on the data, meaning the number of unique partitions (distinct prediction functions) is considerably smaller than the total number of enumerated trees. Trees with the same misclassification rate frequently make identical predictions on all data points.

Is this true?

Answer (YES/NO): YES